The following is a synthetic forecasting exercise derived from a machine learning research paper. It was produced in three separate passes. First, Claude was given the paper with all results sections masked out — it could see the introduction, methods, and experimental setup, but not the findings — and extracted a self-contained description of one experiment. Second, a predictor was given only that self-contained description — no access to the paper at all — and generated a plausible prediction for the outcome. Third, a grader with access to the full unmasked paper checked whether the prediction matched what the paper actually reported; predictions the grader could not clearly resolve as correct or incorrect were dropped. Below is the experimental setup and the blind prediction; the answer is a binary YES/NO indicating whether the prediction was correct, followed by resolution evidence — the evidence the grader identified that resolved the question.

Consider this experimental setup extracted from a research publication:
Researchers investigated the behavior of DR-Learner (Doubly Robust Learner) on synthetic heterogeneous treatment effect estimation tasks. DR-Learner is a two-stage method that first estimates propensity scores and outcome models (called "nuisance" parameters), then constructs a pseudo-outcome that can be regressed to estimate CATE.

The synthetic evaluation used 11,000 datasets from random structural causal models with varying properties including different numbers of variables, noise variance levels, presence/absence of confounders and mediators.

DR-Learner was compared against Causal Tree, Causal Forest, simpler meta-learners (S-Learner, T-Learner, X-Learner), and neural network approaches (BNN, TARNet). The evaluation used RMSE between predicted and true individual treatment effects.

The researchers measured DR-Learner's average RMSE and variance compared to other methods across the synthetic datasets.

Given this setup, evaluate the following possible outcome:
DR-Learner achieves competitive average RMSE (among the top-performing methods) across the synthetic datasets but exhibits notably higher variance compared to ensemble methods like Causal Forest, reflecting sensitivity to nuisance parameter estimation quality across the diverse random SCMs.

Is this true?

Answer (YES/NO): NO